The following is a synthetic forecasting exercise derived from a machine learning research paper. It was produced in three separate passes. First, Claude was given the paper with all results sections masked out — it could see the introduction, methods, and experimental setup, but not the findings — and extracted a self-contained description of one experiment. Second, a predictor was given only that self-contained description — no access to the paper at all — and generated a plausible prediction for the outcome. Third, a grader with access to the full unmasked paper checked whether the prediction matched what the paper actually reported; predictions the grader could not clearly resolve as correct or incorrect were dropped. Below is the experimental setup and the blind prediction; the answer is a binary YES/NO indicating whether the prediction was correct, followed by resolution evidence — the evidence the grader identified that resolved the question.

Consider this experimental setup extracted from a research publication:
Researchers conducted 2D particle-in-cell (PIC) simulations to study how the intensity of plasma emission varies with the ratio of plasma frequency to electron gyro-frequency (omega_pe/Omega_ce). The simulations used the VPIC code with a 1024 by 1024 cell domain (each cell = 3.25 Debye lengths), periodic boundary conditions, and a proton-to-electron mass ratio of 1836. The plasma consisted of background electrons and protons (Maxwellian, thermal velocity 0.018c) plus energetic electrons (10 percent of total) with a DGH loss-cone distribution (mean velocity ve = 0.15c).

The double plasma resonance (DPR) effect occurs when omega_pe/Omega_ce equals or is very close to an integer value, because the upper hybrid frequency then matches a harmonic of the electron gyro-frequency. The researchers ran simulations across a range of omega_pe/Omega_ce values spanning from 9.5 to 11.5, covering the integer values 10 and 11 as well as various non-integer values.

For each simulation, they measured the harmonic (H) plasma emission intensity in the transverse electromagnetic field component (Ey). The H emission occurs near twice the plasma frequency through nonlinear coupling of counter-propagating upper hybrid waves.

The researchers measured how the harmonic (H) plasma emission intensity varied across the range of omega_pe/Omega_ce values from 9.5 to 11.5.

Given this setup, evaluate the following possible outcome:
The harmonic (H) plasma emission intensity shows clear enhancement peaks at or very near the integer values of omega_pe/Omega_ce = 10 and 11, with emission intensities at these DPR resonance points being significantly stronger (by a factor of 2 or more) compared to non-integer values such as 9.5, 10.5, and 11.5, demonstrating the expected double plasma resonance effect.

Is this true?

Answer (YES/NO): YES